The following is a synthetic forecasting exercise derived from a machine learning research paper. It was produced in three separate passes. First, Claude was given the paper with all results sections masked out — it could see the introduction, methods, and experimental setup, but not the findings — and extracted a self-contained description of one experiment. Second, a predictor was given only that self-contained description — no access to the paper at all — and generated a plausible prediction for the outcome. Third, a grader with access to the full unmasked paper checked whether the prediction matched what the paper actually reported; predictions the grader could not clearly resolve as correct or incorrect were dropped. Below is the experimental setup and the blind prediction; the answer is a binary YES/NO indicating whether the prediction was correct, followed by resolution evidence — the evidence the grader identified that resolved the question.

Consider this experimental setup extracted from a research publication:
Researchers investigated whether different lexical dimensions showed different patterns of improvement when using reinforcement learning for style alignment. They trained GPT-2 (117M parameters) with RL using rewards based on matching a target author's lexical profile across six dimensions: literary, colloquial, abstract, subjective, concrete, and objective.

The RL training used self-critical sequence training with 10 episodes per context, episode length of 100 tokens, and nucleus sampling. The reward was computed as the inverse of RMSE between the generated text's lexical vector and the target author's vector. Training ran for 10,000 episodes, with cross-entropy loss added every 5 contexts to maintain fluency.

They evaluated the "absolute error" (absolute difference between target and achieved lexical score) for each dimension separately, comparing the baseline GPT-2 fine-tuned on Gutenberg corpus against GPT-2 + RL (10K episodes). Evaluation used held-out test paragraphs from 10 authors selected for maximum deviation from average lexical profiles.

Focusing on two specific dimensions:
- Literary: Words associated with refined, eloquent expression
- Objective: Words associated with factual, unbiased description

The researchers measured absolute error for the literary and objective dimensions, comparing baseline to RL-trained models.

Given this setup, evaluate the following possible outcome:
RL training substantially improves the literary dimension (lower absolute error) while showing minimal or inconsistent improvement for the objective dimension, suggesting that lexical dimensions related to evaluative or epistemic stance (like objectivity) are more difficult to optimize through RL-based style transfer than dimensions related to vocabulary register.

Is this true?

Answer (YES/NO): NO